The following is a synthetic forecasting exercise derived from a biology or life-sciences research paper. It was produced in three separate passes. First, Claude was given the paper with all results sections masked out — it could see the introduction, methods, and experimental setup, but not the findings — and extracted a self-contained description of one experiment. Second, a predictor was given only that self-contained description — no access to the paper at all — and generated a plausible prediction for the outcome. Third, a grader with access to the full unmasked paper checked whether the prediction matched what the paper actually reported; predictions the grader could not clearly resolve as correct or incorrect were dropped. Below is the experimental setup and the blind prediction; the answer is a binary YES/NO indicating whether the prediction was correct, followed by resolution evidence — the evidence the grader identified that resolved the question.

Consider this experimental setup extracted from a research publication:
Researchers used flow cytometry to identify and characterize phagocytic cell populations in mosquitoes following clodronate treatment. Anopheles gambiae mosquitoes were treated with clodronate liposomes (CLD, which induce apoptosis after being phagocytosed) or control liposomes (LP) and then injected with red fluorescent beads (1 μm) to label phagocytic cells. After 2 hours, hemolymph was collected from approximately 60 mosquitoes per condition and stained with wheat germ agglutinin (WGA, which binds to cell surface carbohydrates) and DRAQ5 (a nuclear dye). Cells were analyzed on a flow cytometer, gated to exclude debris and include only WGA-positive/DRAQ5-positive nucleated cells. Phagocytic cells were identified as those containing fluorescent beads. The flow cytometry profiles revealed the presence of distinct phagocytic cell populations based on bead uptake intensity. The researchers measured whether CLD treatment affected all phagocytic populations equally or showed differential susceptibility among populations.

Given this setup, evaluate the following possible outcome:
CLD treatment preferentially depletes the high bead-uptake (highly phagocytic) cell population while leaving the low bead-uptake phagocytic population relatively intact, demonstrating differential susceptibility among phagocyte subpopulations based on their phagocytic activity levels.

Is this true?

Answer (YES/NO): YES